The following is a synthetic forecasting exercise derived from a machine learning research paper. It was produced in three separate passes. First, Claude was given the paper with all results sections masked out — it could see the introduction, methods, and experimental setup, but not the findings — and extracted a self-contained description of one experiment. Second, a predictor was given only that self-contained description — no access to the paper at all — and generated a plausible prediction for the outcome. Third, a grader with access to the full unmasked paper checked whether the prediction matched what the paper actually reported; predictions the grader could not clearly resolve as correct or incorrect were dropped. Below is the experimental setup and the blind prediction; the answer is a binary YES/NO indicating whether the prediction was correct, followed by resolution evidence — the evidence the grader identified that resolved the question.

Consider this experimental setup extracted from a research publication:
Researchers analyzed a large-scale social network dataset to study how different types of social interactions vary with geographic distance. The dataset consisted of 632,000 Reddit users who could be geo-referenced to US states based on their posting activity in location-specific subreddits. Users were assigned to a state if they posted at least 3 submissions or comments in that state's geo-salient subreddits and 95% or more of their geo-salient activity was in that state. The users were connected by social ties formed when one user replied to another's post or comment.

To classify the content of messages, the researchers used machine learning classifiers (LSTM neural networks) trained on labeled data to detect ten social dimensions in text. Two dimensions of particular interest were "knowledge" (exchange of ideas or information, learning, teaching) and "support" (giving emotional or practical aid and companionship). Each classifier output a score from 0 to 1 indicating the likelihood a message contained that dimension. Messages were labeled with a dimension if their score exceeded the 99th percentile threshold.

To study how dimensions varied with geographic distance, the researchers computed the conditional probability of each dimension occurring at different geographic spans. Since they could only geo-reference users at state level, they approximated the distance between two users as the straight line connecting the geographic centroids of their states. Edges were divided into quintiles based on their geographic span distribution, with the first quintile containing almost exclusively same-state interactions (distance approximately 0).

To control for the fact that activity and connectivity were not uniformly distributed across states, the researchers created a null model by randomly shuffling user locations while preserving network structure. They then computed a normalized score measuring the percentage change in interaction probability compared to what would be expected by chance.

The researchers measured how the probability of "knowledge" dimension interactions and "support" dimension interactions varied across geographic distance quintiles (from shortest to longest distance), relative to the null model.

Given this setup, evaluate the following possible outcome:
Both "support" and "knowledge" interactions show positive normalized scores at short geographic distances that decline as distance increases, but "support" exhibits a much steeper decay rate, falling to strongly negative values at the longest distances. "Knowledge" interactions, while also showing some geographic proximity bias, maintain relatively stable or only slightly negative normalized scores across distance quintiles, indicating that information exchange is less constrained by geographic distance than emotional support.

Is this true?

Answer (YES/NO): NO